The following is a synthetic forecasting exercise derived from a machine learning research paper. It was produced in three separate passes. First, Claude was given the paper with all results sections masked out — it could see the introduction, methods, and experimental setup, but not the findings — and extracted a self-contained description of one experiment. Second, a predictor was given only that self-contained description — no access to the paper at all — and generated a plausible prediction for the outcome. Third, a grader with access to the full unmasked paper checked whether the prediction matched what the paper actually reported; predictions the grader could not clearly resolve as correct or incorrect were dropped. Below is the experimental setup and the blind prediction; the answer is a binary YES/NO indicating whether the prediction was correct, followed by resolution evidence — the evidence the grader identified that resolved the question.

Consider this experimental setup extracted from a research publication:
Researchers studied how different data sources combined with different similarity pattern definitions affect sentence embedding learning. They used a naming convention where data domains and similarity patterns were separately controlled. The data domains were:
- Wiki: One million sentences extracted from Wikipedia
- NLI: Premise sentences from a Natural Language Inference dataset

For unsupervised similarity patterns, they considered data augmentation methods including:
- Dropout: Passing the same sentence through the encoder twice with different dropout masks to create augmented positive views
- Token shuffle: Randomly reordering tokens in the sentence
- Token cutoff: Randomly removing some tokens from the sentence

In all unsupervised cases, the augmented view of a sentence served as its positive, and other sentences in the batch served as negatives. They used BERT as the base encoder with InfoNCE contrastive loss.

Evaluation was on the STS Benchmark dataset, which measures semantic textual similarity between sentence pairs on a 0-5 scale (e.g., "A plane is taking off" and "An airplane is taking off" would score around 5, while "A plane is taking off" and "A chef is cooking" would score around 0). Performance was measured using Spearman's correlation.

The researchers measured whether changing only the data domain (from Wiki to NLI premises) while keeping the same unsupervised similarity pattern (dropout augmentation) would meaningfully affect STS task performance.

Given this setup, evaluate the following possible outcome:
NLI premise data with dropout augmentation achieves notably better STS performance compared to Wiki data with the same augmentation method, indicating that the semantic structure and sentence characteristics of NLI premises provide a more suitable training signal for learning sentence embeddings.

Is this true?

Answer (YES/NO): NO